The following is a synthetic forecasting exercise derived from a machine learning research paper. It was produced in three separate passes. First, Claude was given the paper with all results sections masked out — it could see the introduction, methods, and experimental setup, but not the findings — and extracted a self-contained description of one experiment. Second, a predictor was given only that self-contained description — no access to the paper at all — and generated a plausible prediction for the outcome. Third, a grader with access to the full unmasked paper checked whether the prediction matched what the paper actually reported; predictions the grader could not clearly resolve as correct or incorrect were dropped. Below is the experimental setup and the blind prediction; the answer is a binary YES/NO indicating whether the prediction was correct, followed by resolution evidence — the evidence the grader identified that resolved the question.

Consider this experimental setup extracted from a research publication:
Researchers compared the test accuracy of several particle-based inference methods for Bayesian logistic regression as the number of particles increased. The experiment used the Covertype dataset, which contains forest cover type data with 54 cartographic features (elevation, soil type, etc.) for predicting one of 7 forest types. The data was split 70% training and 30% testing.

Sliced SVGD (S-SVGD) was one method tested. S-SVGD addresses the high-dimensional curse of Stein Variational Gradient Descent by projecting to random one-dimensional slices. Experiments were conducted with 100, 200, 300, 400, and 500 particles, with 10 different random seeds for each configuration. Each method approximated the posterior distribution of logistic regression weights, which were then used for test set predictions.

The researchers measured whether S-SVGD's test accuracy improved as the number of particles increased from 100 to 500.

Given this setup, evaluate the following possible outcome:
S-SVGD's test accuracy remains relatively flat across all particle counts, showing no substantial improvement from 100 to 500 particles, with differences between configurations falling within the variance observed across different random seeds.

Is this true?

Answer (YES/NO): YES